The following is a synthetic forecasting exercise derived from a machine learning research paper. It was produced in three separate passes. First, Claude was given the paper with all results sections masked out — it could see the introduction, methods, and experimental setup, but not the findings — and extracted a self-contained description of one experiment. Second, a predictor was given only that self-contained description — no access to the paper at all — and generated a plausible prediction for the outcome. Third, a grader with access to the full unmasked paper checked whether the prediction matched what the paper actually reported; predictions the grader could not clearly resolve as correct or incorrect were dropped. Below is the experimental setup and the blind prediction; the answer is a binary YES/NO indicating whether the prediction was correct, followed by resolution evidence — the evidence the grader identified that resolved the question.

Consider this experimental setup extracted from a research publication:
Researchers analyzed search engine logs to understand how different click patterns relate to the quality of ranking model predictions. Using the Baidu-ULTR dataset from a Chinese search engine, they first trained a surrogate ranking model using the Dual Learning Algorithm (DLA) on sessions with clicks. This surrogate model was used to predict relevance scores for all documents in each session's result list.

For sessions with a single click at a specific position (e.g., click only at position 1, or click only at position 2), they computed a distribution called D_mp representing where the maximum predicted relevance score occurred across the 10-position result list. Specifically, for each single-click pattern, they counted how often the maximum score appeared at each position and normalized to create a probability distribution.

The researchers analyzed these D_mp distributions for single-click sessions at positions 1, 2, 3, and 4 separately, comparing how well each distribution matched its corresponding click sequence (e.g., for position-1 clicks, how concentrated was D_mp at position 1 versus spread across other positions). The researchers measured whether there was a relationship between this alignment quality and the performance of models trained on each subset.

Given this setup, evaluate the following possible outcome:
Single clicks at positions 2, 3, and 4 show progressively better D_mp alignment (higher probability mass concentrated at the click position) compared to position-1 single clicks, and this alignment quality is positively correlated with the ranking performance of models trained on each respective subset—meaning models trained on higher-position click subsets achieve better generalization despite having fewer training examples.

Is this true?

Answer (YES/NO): NO